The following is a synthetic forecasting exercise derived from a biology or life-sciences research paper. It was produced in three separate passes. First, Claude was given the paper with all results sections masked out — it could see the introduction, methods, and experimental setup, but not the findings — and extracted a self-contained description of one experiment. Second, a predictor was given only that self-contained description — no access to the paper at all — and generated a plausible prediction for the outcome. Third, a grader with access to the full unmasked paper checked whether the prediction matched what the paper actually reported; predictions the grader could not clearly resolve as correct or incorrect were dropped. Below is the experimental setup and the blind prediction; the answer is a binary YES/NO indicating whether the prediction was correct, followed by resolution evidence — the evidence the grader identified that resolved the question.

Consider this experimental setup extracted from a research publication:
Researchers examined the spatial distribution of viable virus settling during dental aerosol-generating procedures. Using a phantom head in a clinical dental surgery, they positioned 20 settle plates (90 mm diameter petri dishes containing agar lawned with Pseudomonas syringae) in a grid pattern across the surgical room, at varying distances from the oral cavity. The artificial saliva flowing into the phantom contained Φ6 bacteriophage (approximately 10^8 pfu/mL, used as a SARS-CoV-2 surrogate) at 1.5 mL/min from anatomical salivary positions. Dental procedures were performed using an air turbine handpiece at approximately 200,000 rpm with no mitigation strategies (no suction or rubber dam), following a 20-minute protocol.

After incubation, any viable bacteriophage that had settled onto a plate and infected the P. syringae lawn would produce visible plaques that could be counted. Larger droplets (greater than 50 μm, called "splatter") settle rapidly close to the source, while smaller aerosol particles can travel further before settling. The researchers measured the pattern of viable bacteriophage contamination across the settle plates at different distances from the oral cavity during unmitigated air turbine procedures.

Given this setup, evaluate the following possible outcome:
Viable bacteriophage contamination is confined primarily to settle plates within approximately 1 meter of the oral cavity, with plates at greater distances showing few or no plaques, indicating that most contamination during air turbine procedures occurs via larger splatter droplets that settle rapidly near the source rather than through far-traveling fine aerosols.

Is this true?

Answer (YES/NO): NO